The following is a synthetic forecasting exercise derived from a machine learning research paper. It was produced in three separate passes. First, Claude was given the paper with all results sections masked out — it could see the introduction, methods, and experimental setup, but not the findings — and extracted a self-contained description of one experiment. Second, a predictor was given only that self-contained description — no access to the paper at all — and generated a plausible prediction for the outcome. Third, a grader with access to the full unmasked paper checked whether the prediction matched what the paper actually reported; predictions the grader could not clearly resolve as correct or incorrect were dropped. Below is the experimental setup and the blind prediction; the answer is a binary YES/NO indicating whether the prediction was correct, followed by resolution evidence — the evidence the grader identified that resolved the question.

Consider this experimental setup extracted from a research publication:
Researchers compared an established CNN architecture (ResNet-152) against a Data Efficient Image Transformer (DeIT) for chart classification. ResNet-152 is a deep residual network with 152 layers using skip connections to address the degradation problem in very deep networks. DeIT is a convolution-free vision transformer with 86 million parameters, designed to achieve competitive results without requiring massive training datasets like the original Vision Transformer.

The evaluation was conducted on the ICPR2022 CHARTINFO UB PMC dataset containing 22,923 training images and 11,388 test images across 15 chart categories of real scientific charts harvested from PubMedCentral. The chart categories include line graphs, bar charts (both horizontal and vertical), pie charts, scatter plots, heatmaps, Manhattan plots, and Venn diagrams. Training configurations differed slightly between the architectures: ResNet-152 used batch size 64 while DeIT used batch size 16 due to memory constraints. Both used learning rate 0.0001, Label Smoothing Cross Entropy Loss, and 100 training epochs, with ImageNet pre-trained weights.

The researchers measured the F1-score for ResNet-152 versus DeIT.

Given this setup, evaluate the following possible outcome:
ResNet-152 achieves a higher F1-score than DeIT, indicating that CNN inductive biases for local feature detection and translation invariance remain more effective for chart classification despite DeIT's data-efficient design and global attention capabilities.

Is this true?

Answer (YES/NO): YES